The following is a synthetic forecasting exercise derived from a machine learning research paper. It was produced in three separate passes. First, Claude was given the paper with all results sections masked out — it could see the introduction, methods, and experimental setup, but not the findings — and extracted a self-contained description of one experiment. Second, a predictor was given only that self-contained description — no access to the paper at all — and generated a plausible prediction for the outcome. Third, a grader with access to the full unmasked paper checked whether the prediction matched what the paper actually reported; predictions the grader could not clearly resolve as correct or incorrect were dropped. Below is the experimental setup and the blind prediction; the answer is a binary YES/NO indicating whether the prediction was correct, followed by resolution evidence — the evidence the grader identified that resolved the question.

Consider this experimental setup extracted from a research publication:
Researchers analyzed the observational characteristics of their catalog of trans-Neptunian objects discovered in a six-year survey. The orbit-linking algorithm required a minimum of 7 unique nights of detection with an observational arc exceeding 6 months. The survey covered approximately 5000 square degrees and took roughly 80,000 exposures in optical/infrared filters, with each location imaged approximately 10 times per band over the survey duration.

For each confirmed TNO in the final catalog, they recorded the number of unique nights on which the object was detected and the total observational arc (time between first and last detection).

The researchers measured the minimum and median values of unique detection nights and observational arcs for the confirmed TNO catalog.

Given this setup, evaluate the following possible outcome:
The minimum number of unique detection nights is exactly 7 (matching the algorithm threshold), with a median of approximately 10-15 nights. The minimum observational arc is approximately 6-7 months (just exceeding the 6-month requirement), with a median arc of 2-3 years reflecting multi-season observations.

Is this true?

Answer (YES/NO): NO